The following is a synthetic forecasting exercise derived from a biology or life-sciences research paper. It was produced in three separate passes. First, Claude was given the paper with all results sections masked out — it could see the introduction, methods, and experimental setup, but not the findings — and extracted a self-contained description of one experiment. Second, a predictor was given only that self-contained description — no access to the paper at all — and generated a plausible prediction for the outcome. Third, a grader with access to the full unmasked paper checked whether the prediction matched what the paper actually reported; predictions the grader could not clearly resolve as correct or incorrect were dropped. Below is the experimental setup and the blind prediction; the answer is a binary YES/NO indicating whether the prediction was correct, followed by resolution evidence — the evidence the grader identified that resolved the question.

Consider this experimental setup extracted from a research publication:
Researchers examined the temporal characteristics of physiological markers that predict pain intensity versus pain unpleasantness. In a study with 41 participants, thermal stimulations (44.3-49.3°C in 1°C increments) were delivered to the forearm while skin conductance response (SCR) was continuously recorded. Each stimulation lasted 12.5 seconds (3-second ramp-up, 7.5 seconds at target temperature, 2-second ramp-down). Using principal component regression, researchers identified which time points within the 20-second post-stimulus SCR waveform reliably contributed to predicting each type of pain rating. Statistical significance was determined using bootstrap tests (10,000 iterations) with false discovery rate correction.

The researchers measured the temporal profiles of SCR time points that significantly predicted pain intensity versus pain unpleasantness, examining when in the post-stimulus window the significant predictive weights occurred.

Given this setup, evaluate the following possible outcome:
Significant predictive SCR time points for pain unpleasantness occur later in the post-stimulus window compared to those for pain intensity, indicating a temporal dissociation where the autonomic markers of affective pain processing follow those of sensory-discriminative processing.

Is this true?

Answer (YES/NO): YES